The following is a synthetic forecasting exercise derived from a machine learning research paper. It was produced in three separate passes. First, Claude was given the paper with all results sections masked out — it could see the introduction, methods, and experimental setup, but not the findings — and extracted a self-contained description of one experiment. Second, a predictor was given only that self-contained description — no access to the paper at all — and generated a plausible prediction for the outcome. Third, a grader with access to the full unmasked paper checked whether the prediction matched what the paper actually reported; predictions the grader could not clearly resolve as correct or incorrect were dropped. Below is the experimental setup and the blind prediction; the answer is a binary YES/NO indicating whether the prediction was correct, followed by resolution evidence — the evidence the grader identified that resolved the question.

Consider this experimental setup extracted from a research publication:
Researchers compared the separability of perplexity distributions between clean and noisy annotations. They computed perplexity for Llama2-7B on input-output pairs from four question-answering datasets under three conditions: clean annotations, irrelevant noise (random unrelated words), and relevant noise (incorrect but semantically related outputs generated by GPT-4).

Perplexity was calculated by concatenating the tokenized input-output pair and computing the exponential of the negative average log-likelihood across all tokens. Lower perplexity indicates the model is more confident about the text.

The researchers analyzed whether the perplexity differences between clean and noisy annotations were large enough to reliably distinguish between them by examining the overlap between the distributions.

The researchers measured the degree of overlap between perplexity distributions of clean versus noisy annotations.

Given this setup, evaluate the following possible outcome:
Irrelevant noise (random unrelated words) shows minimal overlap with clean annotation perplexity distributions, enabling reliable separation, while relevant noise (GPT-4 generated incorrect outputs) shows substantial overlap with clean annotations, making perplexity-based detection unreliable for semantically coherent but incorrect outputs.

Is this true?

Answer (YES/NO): NO